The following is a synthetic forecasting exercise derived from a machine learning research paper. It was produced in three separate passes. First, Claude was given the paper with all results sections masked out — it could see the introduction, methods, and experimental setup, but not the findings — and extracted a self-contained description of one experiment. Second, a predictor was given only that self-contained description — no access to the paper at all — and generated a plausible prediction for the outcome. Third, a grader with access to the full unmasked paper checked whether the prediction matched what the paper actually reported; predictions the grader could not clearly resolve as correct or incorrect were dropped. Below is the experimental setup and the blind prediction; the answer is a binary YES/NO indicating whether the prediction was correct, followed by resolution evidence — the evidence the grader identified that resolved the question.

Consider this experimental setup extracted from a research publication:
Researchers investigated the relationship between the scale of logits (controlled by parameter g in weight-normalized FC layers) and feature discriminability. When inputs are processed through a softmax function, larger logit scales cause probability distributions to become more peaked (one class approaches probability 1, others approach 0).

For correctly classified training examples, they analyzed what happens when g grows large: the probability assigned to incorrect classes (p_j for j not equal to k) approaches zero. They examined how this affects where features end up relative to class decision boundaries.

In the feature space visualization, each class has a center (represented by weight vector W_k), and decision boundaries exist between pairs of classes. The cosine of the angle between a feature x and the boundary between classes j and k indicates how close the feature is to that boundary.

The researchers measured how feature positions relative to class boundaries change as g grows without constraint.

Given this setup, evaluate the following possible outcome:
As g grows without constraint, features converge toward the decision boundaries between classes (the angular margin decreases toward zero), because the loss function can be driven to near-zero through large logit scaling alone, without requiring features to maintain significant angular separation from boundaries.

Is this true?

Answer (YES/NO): YES